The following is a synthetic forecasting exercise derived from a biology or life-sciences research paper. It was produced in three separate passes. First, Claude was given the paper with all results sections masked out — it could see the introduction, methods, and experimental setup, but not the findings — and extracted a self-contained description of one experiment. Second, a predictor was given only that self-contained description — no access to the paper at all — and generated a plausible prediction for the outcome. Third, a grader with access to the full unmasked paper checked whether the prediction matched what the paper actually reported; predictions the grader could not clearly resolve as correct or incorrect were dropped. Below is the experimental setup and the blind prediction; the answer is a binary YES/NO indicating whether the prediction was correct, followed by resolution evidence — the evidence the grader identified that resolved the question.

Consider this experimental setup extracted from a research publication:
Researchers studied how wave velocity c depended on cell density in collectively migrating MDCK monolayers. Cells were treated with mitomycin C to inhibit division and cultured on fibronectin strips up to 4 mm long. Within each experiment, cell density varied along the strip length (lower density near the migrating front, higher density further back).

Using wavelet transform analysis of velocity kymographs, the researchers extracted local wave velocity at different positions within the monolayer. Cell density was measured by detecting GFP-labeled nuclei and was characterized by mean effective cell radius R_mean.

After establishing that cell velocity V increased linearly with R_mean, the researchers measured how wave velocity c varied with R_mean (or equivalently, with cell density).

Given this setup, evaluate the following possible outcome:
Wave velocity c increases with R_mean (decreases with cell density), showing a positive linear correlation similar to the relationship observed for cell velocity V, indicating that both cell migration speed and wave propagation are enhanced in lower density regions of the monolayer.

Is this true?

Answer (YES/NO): NO